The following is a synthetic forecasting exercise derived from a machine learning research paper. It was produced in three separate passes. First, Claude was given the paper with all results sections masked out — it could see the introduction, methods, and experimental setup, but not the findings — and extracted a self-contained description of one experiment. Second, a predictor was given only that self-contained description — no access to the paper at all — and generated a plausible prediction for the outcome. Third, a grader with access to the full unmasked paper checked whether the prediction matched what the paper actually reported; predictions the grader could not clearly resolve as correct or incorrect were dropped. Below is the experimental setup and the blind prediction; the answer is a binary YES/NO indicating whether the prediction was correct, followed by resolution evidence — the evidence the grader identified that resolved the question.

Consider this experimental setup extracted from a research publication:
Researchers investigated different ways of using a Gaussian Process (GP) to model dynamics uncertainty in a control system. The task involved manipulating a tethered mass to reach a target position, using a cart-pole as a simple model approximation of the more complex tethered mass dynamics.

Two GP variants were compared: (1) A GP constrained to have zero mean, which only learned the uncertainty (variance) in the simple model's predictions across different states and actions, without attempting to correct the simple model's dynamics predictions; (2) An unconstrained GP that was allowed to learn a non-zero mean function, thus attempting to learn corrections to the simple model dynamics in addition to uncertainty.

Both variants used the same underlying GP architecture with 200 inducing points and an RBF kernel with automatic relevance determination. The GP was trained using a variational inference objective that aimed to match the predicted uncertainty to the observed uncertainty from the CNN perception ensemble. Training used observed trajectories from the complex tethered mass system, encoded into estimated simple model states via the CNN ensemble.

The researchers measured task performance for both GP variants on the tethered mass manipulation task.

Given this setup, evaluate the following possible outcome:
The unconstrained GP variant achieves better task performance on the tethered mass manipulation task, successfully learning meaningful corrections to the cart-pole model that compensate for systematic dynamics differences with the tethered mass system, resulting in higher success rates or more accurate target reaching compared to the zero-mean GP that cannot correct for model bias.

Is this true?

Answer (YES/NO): NO